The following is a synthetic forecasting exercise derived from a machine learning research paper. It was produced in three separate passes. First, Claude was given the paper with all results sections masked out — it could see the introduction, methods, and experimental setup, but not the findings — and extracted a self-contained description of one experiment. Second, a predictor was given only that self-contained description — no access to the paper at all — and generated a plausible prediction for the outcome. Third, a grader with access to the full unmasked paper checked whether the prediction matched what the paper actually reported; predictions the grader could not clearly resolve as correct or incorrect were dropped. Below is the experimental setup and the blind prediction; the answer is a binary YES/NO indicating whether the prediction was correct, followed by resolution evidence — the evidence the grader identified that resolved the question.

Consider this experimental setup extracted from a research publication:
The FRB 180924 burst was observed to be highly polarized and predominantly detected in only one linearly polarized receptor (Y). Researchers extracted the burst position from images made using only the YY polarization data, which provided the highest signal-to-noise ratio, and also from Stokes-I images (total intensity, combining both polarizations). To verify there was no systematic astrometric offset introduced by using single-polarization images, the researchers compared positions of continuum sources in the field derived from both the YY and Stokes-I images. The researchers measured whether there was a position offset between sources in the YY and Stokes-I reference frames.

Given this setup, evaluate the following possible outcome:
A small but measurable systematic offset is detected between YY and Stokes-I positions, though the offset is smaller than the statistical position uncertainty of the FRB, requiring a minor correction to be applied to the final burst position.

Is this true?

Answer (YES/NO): NO